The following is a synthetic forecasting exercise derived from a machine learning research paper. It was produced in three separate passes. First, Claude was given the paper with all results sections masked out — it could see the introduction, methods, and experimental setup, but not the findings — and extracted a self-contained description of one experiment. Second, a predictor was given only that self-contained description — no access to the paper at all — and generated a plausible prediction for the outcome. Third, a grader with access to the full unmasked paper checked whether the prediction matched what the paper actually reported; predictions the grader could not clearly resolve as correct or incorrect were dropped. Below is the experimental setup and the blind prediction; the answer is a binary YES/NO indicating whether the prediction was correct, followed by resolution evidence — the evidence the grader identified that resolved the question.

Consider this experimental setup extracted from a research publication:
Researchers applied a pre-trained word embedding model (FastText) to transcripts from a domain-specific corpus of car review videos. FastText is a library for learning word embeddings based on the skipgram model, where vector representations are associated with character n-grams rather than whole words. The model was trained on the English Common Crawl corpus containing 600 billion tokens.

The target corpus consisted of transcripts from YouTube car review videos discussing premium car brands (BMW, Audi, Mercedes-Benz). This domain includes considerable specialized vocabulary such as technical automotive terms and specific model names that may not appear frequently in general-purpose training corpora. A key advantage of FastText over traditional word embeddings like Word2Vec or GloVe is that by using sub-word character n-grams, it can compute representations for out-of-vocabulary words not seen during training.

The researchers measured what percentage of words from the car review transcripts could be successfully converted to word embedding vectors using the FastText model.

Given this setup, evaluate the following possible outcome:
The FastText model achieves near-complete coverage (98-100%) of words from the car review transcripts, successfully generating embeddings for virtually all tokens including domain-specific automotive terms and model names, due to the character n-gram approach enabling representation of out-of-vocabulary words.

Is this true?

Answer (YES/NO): NO